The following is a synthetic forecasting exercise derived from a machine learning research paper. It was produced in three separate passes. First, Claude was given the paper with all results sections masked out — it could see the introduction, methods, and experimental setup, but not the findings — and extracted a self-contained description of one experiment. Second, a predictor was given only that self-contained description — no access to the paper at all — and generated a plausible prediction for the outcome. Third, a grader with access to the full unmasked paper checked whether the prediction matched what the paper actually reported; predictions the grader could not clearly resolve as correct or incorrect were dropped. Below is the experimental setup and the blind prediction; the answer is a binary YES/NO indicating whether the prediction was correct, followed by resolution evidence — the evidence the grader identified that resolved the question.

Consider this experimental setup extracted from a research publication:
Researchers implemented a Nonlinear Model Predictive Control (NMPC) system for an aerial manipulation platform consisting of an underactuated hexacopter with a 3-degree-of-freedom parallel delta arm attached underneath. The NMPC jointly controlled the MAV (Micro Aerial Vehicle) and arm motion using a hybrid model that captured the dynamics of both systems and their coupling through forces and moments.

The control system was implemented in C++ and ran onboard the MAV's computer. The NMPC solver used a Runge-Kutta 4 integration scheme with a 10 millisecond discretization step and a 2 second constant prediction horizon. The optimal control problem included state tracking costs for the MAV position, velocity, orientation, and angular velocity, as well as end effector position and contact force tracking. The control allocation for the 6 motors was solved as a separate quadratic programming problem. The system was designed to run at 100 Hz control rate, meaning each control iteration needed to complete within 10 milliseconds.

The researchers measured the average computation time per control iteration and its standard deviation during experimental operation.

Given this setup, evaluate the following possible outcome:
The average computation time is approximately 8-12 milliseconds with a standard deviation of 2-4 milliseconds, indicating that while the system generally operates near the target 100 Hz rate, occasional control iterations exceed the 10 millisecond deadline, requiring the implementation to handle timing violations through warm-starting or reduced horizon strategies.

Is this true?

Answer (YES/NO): NO